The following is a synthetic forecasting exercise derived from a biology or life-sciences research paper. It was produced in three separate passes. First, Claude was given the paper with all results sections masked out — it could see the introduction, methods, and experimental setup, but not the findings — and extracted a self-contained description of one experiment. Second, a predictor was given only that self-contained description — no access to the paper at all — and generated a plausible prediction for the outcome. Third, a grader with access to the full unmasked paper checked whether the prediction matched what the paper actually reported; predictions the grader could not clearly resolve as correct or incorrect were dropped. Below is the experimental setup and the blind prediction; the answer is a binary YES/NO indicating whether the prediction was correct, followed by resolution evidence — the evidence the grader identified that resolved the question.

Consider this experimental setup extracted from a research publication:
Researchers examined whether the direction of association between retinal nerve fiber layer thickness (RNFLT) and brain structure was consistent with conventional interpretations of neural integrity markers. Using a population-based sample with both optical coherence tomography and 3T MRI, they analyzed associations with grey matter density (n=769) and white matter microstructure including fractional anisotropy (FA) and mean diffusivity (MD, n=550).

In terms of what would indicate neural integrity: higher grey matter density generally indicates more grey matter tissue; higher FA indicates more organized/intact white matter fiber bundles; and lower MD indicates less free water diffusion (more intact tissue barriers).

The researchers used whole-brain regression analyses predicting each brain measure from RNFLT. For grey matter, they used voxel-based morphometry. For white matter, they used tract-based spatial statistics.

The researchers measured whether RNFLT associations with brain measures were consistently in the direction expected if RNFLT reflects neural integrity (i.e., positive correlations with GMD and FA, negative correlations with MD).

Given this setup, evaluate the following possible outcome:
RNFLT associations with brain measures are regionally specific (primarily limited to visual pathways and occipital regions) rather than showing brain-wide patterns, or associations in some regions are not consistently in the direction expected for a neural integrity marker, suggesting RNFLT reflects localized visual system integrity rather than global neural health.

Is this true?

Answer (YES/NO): NO